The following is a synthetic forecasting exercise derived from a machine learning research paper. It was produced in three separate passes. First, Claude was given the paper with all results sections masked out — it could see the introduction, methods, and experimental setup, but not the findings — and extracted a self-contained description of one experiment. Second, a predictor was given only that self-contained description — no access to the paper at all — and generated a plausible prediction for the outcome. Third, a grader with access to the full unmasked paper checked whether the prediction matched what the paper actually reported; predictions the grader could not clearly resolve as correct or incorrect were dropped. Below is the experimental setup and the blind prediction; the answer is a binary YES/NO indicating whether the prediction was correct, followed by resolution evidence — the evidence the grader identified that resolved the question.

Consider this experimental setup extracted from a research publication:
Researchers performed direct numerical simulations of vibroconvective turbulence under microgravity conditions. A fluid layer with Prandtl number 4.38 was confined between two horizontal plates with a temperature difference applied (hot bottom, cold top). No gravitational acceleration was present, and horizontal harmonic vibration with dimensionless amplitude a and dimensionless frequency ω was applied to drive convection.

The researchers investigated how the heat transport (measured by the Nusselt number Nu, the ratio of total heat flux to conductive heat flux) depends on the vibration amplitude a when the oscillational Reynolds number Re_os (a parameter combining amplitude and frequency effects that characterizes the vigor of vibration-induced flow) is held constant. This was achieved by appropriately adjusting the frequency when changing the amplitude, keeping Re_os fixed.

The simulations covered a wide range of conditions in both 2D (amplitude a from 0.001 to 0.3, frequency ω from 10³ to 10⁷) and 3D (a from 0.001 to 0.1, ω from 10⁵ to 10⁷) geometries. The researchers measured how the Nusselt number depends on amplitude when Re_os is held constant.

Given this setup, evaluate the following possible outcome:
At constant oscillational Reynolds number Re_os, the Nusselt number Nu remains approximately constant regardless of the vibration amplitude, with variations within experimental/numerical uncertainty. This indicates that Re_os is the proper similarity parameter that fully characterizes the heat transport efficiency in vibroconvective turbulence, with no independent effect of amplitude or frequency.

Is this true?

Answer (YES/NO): NO